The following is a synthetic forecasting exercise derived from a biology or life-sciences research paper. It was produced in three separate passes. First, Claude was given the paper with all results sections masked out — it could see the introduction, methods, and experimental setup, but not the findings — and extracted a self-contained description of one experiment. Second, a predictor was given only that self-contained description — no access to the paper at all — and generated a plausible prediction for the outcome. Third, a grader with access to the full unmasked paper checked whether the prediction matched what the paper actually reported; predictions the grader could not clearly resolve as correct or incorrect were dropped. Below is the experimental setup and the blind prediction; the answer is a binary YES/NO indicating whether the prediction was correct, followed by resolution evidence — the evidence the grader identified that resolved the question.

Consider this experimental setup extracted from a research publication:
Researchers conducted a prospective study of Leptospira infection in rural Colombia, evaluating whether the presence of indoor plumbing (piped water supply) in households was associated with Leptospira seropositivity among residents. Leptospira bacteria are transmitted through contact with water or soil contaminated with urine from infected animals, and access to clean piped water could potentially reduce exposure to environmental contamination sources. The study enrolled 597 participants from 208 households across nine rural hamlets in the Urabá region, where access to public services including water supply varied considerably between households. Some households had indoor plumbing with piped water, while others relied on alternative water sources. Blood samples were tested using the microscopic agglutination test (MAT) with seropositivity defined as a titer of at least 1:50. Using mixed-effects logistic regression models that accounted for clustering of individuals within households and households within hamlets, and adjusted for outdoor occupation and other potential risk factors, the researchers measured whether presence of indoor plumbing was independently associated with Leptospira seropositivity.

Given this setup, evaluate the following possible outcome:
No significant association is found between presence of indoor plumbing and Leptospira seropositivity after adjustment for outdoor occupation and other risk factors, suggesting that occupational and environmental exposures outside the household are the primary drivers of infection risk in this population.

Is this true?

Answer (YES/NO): YES